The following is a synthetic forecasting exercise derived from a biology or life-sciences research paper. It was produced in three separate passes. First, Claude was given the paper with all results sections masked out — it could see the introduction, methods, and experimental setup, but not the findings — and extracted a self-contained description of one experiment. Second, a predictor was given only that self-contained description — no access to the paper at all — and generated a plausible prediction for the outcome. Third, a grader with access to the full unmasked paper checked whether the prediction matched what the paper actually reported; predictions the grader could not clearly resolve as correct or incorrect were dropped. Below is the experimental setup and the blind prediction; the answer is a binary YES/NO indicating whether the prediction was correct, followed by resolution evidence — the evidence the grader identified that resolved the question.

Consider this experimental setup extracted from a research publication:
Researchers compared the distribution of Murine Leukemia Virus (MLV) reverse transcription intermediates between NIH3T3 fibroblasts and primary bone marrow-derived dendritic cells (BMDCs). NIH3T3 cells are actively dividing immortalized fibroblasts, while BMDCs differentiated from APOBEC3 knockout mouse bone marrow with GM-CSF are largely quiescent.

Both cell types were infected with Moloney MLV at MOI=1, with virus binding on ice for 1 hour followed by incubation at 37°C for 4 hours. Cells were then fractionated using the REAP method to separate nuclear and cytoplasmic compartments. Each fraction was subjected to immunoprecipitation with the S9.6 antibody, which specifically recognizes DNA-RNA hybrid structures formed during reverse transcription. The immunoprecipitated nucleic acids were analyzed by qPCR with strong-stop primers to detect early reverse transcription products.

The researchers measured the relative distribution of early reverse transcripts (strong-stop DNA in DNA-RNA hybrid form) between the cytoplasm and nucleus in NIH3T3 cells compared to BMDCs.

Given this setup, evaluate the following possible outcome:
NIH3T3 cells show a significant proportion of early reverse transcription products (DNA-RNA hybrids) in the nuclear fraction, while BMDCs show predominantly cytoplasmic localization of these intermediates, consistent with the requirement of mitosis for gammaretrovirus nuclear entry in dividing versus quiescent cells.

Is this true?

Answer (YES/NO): NO